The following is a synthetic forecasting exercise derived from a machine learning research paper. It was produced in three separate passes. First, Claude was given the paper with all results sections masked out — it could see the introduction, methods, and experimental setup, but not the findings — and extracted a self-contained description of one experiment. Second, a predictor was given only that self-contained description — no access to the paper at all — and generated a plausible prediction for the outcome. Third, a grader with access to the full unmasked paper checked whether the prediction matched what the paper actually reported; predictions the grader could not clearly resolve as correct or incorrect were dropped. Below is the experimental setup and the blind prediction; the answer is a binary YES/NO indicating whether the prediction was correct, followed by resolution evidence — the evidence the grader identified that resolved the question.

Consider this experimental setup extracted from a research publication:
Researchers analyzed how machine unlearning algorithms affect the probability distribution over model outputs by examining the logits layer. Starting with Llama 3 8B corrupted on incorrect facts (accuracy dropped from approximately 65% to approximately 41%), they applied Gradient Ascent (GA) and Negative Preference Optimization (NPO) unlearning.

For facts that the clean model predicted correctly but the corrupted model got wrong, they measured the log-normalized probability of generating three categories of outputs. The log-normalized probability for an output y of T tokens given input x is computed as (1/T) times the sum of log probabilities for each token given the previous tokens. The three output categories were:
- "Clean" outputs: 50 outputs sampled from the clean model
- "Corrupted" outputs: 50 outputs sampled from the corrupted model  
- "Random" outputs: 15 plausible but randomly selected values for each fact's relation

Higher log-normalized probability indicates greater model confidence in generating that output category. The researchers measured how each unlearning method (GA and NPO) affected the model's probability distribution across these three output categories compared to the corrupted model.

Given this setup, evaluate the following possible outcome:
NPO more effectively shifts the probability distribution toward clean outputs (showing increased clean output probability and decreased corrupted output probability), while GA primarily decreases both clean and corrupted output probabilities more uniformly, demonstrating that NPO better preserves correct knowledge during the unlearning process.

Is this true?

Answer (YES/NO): NO